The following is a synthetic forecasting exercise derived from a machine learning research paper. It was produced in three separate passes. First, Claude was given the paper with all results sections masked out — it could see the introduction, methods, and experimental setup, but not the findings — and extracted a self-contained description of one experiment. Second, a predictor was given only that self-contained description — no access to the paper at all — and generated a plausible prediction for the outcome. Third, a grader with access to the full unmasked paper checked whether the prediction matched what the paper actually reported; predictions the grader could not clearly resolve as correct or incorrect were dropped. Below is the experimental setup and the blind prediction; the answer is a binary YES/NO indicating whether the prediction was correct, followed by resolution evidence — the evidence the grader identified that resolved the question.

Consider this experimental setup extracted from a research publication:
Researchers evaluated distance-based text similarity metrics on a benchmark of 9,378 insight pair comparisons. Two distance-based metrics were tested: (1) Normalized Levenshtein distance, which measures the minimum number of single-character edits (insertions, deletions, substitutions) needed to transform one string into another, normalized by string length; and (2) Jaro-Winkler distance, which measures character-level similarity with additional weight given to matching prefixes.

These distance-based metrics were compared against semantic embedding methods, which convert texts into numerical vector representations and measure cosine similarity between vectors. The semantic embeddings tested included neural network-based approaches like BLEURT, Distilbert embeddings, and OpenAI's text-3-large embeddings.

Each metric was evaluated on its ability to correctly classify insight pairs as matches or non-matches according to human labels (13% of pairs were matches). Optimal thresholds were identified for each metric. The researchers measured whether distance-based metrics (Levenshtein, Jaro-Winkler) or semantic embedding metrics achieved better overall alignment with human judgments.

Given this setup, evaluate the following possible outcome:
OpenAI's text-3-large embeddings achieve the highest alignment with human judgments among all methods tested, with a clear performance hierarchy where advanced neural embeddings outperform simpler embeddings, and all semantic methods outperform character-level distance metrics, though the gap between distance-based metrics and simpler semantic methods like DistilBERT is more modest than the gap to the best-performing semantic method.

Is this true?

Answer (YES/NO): NO